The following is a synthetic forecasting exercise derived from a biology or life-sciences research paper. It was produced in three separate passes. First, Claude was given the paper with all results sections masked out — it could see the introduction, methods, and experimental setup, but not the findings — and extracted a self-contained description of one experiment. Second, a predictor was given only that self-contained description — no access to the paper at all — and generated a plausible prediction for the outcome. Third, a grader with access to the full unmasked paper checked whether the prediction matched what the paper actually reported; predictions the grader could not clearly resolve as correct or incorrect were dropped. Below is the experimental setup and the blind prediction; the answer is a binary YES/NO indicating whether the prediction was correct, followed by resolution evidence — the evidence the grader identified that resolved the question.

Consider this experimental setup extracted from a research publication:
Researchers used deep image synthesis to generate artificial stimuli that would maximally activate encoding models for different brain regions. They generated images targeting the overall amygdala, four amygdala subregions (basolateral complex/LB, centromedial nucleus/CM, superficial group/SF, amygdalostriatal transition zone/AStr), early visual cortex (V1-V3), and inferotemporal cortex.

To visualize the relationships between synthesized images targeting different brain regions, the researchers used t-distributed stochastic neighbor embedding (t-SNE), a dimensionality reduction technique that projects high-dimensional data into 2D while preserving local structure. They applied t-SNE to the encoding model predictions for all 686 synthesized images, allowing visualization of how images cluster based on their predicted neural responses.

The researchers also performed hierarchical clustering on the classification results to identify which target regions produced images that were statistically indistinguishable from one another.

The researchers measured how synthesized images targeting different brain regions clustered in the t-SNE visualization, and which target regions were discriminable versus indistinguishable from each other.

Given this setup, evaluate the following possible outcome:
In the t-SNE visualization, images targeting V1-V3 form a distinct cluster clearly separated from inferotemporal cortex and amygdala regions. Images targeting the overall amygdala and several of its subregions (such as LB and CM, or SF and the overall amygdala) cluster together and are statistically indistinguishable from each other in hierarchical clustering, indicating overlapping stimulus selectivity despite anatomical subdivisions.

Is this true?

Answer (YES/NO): NO